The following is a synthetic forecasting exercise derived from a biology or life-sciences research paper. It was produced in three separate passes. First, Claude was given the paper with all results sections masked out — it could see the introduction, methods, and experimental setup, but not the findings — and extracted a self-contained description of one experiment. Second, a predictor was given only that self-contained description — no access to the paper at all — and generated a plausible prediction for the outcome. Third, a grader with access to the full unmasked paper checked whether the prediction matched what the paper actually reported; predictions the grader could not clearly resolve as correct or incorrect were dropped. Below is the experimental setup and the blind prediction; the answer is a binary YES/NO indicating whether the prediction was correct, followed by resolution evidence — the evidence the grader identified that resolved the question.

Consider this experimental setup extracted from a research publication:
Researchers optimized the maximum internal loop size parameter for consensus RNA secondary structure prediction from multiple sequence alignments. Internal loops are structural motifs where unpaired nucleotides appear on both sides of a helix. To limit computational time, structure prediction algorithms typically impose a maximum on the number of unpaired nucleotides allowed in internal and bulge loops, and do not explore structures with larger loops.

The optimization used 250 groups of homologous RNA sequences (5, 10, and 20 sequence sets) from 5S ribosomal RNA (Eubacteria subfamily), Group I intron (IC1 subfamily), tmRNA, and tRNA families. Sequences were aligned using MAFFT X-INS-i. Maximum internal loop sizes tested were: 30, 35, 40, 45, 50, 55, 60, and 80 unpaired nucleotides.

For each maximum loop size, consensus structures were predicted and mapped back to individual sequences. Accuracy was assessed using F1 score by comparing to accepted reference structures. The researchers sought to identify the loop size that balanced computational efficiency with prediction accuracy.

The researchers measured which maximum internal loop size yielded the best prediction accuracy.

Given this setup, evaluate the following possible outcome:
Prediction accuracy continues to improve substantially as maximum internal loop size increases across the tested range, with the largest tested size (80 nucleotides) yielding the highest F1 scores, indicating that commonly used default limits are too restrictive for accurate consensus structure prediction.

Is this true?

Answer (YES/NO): NO